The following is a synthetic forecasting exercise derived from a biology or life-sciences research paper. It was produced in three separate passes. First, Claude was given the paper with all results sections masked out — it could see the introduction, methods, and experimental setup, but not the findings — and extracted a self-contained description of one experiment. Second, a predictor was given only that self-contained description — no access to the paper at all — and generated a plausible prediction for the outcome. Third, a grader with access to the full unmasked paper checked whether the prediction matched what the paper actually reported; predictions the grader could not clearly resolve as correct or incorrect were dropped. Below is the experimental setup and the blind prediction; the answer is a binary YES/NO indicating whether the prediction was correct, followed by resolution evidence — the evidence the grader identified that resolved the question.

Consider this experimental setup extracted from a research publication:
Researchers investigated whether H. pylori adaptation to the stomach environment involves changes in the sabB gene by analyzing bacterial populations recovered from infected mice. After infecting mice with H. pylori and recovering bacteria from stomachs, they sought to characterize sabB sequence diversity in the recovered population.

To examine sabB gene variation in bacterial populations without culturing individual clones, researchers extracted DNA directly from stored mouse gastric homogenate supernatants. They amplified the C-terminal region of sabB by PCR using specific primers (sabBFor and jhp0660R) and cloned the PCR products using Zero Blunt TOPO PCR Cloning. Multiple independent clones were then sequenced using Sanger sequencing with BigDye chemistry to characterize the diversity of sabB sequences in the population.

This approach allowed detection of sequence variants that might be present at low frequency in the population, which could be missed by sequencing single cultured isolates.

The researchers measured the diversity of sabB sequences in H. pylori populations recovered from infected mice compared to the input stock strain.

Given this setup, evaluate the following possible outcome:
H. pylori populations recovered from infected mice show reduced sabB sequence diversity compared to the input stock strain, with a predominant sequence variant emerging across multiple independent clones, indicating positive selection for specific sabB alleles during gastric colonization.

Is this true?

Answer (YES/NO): NO